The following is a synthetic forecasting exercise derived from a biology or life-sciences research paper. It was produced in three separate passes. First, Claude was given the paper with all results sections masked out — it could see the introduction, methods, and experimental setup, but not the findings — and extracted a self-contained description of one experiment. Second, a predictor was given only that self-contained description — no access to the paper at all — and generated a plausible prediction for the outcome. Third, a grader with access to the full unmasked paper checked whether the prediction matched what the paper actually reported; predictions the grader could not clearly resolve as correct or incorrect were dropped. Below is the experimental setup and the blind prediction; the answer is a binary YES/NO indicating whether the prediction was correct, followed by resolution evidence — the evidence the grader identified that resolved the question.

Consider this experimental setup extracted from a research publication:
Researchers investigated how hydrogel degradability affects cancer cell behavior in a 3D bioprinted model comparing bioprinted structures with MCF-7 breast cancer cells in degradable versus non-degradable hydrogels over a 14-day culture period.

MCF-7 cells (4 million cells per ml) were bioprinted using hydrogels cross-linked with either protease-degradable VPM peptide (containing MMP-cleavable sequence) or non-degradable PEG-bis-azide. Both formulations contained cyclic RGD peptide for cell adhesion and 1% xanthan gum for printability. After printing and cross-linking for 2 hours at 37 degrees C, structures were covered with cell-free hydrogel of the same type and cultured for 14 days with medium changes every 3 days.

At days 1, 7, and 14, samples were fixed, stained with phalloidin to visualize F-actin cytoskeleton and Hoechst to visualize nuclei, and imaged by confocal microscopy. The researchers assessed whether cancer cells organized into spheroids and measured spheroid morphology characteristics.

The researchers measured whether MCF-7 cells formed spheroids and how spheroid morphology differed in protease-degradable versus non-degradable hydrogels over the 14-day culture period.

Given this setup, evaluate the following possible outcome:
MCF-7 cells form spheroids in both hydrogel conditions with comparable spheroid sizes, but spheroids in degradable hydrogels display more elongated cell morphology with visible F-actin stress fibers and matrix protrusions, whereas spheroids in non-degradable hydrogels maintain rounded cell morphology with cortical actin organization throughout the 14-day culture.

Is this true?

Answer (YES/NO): NO